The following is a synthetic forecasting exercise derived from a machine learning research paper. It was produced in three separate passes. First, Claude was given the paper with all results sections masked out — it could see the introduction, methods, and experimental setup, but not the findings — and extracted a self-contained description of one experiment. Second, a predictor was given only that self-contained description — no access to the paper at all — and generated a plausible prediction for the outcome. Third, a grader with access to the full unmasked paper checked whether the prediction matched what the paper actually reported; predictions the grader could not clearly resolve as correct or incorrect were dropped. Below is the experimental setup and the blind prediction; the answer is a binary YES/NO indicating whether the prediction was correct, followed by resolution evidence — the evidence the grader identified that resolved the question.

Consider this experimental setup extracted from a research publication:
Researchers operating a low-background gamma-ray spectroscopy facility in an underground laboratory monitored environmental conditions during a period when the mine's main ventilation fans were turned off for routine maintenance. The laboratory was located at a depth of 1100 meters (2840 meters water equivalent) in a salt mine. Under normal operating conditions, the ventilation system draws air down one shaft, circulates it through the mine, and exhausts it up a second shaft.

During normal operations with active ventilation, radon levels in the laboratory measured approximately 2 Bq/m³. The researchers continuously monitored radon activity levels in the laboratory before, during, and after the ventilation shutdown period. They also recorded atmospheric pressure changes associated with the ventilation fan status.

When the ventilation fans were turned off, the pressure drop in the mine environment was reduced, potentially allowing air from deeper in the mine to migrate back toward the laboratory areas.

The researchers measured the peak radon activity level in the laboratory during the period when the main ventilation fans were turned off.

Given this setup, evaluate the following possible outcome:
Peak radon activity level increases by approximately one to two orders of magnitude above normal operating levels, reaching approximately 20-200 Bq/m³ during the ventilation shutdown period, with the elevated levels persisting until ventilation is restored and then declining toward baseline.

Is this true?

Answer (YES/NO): YES